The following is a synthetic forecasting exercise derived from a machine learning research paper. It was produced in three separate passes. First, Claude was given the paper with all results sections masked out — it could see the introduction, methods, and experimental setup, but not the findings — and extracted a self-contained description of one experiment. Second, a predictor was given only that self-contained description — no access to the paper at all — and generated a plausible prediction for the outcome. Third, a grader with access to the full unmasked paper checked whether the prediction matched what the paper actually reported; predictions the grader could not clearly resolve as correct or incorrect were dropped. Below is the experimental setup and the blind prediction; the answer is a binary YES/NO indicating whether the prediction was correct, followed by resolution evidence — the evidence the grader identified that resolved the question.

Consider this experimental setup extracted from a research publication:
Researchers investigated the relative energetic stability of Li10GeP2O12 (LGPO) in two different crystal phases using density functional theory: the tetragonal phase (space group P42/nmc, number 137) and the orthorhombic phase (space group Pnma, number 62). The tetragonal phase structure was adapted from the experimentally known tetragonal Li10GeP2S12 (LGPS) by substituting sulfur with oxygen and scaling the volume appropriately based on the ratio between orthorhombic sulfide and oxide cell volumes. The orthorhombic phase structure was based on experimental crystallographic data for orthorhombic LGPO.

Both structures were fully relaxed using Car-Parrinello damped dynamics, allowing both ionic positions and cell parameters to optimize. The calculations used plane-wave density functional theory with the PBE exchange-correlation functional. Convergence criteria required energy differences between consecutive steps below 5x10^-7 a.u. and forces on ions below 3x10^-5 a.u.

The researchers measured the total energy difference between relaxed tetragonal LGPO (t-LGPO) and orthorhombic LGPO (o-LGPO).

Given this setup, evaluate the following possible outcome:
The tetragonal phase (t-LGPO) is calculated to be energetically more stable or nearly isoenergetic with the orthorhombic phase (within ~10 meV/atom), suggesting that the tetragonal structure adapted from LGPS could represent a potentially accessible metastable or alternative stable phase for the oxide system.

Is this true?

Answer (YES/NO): NO